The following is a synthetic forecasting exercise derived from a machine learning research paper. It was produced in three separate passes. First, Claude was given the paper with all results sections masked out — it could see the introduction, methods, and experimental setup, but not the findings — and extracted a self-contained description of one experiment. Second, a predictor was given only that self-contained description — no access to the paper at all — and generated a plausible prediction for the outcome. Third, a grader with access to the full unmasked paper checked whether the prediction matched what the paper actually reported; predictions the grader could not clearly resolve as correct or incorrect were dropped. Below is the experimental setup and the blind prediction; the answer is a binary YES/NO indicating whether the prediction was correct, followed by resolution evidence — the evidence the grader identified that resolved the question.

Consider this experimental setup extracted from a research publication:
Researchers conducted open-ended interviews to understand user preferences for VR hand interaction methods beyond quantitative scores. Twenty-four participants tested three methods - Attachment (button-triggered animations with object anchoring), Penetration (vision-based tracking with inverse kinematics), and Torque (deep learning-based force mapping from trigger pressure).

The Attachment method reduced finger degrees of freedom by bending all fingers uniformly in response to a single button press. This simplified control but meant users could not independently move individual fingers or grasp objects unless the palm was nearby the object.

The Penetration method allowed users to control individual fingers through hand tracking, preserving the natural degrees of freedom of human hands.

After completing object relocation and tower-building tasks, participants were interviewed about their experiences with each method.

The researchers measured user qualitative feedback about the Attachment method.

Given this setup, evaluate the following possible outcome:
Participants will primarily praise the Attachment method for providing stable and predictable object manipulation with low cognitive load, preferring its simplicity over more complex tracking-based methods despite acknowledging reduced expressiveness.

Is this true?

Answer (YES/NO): NO